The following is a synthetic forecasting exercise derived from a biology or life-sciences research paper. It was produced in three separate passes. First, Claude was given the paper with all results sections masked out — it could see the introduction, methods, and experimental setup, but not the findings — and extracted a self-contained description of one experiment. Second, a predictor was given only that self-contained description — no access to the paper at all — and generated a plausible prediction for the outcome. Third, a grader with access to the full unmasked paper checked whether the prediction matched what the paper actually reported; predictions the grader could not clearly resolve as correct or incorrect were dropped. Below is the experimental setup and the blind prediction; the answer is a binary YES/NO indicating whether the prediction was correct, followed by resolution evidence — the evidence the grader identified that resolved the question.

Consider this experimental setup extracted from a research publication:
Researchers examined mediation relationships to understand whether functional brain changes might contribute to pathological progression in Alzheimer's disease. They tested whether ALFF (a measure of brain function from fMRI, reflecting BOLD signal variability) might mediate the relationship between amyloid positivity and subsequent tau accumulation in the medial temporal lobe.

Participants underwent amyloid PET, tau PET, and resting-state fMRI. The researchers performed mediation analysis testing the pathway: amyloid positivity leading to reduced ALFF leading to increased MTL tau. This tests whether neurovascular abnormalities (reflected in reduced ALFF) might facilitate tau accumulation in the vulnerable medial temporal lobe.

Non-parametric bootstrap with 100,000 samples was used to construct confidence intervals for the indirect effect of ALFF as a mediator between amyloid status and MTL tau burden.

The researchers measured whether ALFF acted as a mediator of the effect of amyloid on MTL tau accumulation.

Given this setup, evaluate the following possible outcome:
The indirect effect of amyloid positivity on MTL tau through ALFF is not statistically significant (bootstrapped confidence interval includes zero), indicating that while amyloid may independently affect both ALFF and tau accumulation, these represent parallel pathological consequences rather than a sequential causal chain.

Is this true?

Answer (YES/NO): NO